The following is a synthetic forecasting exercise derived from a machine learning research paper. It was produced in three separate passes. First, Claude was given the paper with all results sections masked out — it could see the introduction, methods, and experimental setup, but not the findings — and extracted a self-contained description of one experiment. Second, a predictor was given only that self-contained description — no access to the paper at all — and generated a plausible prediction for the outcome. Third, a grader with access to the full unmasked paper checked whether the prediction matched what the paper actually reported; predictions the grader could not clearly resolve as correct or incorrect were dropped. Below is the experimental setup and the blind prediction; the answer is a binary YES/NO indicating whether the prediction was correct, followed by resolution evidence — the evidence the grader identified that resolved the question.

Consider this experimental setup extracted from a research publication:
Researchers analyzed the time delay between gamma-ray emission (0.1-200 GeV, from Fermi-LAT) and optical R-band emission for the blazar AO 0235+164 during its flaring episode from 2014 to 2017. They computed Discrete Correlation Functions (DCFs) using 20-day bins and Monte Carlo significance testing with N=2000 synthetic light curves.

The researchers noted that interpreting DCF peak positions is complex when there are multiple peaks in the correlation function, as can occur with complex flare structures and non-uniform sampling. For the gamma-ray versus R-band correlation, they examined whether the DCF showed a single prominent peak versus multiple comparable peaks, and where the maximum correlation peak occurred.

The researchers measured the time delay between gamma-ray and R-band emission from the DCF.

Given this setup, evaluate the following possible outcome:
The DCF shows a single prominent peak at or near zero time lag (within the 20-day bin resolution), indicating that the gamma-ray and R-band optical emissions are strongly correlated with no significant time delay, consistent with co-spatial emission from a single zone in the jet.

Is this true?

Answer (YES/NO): YES